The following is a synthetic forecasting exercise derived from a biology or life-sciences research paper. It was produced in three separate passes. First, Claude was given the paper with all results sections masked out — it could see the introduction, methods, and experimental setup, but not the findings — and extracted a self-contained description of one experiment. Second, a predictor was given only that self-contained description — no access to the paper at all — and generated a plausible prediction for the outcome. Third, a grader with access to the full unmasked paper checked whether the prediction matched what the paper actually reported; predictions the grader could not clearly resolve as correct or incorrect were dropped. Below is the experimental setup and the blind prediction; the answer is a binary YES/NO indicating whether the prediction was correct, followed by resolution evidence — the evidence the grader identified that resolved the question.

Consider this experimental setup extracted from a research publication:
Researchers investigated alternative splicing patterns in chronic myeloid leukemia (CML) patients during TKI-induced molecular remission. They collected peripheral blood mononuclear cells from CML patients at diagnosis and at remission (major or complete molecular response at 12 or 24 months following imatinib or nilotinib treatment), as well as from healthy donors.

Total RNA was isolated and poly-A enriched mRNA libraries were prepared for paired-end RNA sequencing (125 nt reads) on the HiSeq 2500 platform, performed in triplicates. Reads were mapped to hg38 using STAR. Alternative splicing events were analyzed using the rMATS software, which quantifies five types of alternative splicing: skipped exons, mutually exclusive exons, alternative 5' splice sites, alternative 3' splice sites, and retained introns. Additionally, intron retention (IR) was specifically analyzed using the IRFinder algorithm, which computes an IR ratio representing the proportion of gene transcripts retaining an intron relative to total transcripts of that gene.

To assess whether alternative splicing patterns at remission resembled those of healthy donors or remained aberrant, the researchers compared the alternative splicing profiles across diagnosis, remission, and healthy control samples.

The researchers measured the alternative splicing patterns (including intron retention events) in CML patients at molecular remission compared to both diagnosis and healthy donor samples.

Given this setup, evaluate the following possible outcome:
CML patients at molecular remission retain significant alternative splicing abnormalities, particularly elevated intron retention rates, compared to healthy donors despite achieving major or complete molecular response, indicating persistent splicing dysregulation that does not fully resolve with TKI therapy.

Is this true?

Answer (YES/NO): YES